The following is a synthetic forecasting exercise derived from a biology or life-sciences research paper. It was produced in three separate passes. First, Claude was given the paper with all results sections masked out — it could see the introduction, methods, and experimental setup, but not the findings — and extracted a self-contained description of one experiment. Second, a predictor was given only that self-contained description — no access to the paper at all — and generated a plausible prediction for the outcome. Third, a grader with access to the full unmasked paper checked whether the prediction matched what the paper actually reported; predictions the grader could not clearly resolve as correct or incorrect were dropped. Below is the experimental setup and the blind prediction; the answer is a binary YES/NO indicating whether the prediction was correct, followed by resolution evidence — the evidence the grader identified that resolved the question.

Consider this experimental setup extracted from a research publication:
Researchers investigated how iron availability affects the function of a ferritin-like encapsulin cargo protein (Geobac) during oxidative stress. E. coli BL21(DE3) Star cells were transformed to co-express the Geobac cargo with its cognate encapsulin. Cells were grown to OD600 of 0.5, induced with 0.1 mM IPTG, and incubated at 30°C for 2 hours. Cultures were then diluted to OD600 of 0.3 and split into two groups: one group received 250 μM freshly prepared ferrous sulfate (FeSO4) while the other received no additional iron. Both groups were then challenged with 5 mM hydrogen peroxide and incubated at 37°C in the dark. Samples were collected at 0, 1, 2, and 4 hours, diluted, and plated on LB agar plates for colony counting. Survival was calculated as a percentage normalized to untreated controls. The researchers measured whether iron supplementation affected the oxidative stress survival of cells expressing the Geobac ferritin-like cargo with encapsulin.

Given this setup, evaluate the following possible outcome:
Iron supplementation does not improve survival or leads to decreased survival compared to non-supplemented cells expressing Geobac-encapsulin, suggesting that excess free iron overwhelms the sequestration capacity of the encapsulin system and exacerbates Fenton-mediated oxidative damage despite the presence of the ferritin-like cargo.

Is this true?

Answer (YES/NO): NO